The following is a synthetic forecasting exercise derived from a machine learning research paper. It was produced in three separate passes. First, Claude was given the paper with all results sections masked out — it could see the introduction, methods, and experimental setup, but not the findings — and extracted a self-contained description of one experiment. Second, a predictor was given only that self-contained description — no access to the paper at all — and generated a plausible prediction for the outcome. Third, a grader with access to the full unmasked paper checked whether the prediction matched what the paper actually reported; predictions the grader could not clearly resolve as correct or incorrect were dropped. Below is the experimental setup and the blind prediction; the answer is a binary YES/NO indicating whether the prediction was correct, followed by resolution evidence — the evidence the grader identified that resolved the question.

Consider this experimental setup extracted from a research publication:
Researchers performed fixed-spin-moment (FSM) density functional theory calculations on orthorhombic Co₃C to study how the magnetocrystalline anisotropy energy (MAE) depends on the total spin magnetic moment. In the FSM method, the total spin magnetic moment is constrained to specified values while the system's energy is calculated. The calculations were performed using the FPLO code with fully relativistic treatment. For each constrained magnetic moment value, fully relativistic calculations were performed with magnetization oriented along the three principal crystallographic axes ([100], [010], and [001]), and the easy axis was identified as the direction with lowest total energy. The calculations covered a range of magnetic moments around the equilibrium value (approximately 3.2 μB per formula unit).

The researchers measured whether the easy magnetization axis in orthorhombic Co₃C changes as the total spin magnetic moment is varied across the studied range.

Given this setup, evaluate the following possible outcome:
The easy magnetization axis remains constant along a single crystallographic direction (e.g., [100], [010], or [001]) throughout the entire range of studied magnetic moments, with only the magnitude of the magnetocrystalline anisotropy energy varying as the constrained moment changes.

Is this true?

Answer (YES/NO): YES